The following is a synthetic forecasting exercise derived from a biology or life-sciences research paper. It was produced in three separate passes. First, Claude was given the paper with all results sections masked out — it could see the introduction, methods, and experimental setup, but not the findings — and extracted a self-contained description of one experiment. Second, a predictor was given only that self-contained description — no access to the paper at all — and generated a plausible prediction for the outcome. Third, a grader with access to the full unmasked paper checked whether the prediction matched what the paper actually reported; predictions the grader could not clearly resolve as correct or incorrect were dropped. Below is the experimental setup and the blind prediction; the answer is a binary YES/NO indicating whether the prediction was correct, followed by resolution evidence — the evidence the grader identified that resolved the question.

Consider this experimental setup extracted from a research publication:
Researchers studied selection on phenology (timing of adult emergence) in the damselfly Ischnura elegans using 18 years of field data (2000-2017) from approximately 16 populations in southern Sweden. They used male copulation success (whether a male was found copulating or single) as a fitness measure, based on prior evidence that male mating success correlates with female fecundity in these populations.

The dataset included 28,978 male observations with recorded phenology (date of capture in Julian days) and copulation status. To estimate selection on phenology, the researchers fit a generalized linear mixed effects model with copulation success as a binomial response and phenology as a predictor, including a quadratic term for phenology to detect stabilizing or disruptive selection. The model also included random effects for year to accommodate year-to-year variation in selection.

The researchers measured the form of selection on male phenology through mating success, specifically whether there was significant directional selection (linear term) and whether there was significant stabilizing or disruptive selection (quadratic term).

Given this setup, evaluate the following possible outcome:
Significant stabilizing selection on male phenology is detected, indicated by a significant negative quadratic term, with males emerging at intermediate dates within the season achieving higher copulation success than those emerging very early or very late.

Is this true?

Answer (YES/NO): YES